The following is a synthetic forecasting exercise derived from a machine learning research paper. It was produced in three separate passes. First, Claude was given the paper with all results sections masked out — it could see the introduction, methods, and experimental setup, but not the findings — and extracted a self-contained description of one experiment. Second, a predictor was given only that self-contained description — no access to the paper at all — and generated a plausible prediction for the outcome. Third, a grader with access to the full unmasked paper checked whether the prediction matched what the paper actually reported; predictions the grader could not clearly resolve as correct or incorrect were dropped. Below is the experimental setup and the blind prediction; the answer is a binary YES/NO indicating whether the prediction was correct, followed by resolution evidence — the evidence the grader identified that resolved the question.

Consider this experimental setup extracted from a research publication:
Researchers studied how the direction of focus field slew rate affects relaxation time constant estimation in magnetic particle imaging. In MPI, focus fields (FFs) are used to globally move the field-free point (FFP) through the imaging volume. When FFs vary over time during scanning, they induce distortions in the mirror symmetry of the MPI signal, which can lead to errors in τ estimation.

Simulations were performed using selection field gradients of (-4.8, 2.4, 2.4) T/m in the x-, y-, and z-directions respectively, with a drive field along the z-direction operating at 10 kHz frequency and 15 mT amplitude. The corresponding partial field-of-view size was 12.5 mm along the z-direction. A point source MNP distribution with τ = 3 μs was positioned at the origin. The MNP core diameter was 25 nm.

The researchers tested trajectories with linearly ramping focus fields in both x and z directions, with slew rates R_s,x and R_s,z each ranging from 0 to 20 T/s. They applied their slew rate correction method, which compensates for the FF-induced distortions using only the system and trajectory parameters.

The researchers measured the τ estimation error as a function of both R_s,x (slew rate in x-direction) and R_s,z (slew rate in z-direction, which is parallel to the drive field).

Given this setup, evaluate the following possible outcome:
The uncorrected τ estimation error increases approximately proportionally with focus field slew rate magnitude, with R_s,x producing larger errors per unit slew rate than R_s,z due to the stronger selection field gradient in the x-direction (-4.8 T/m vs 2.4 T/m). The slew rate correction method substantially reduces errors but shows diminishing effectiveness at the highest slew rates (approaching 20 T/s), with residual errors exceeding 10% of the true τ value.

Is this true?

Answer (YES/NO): NO